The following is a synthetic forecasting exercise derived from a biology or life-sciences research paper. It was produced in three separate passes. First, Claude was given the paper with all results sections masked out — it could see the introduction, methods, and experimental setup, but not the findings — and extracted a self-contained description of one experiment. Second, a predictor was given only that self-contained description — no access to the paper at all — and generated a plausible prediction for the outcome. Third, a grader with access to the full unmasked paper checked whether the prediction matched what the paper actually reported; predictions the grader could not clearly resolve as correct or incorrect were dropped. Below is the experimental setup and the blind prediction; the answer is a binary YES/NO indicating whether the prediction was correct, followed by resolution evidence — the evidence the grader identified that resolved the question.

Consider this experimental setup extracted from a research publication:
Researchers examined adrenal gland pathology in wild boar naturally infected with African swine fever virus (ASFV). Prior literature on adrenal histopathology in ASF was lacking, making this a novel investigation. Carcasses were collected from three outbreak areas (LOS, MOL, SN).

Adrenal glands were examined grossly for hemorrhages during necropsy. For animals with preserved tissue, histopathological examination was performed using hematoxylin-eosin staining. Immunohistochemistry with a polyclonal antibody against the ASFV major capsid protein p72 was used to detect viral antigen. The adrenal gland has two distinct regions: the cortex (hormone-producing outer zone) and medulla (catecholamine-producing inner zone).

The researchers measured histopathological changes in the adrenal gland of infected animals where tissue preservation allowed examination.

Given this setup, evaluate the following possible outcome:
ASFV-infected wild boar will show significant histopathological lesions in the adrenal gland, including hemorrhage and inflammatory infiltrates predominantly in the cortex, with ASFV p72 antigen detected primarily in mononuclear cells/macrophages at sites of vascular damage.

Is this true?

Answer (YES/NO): NO